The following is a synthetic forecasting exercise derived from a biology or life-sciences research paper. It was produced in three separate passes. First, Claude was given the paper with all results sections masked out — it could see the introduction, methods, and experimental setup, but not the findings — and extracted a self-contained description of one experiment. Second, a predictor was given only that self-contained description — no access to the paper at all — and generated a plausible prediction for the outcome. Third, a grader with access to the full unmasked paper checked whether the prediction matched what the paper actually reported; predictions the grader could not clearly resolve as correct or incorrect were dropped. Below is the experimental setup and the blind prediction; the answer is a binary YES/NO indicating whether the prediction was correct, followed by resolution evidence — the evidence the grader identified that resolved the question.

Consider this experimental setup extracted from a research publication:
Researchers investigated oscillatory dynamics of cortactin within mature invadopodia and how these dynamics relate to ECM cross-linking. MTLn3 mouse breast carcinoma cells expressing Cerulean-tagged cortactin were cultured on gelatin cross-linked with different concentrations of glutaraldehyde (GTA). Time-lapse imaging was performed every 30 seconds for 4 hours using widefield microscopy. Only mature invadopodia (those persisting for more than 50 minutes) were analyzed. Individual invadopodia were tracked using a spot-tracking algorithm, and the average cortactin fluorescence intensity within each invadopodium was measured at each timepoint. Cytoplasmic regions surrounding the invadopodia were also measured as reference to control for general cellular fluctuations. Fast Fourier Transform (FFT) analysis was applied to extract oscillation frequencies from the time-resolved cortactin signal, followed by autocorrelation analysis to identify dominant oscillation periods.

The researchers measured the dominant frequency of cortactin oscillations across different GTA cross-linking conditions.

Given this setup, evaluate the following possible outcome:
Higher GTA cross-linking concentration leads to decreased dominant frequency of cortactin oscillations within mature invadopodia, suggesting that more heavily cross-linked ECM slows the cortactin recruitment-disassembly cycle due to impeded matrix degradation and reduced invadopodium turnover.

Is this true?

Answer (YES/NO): NO